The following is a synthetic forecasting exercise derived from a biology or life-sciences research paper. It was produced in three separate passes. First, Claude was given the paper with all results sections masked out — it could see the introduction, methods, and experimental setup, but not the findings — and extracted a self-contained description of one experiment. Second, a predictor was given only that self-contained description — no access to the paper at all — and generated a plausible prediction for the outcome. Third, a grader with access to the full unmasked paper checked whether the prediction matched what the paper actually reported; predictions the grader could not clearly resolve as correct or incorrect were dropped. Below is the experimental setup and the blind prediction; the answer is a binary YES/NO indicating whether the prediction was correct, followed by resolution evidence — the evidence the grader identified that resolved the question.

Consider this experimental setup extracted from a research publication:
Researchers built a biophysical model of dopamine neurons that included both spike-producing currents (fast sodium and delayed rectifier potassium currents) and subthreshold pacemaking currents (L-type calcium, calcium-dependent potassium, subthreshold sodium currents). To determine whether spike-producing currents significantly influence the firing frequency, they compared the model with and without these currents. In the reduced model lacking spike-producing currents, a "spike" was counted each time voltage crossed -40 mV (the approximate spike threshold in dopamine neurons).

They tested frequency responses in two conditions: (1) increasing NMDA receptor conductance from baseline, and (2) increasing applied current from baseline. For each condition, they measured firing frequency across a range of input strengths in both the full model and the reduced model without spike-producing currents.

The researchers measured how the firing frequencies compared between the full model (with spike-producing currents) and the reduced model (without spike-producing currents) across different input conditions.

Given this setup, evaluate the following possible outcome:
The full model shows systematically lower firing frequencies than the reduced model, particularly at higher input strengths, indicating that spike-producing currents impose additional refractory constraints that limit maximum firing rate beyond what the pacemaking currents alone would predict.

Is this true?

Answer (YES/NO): NO